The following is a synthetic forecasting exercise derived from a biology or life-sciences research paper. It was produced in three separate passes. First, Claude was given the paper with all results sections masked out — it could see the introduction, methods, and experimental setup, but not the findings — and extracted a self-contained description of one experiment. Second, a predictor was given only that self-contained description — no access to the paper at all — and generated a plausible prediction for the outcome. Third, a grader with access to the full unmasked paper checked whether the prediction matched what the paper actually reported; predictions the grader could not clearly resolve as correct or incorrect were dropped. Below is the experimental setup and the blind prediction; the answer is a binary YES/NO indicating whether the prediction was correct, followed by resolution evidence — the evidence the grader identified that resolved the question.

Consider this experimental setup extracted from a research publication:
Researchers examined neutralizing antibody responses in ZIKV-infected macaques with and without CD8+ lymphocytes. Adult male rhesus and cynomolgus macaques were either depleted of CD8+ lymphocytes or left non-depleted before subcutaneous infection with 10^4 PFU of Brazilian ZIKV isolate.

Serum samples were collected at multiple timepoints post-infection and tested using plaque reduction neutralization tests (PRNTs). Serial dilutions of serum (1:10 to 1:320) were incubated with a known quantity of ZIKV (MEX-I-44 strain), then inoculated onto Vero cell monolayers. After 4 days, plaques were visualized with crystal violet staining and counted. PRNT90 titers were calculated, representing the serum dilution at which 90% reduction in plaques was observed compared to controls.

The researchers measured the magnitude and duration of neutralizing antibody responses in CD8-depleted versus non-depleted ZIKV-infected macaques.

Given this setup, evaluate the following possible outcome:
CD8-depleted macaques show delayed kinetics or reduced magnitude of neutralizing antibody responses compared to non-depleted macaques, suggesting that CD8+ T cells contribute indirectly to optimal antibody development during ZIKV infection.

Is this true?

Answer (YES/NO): NO